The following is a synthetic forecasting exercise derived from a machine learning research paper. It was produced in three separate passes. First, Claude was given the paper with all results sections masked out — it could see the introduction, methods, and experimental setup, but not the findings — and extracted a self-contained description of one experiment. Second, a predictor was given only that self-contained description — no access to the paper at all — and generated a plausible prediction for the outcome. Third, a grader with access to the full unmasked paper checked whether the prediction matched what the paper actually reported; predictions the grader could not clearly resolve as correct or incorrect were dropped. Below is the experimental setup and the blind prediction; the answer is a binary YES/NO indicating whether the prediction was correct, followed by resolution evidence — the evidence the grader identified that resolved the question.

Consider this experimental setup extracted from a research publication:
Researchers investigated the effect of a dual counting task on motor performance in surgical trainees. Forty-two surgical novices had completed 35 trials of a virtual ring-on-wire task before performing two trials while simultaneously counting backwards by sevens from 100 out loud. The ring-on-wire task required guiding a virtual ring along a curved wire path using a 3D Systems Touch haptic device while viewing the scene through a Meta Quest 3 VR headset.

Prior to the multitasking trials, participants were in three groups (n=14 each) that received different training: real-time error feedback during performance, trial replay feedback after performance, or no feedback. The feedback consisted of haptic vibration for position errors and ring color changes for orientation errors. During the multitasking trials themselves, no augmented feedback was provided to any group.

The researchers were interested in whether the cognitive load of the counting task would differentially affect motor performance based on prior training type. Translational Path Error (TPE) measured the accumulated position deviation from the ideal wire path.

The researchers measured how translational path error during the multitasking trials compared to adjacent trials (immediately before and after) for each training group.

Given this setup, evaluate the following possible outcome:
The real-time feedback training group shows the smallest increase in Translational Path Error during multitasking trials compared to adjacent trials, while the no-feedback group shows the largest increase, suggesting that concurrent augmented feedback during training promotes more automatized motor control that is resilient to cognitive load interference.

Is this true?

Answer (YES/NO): NO